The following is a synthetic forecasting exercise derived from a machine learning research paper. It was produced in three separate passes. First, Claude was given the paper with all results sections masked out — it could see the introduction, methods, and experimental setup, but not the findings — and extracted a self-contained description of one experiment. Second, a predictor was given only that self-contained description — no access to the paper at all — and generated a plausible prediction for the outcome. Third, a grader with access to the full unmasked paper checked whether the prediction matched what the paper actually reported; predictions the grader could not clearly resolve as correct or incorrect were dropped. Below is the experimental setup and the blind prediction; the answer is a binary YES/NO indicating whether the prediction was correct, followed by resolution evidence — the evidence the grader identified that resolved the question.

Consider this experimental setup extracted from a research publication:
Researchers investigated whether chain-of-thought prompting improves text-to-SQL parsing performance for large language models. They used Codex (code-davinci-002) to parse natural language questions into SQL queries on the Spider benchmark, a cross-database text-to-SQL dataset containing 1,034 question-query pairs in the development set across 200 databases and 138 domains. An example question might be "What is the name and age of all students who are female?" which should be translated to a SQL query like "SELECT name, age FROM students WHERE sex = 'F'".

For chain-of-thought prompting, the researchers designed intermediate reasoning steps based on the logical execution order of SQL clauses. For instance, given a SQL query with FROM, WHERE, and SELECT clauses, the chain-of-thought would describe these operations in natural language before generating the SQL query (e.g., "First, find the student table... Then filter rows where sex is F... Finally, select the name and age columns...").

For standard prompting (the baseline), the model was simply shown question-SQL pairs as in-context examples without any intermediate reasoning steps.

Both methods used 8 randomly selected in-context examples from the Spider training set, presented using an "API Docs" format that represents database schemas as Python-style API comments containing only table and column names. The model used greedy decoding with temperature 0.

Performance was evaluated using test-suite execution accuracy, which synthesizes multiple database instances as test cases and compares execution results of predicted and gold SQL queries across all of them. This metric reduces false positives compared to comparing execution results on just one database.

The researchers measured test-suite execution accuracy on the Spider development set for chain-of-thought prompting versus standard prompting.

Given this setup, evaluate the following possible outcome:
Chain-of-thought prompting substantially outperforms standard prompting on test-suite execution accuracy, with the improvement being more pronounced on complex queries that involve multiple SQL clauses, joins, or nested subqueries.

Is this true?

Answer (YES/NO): NO